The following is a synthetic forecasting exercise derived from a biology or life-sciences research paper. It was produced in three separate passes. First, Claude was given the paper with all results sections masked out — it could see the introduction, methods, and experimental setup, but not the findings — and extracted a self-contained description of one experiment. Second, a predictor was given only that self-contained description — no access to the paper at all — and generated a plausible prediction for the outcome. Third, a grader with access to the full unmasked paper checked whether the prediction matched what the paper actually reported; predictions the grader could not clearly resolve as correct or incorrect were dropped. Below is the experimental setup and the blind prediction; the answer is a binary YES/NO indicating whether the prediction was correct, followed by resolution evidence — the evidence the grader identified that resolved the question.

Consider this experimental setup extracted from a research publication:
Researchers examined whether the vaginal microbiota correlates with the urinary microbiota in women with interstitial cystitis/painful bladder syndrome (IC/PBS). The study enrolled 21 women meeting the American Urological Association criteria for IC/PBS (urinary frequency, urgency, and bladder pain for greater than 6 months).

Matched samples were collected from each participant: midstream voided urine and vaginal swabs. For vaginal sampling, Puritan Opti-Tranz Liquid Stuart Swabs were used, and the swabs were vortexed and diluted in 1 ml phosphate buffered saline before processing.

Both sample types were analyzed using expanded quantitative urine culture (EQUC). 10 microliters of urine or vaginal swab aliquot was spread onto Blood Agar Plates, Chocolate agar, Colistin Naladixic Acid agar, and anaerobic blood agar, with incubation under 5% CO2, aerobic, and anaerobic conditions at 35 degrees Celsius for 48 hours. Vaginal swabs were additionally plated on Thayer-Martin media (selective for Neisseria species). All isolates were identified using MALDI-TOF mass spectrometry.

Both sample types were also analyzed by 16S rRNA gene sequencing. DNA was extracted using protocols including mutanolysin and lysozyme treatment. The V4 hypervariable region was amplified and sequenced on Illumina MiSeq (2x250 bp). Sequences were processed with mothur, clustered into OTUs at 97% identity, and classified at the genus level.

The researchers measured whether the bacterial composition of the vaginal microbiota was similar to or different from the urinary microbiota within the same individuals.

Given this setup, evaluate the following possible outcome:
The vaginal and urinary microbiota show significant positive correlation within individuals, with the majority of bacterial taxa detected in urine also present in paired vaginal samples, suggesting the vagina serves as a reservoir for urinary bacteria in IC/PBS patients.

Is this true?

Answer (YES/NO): YES